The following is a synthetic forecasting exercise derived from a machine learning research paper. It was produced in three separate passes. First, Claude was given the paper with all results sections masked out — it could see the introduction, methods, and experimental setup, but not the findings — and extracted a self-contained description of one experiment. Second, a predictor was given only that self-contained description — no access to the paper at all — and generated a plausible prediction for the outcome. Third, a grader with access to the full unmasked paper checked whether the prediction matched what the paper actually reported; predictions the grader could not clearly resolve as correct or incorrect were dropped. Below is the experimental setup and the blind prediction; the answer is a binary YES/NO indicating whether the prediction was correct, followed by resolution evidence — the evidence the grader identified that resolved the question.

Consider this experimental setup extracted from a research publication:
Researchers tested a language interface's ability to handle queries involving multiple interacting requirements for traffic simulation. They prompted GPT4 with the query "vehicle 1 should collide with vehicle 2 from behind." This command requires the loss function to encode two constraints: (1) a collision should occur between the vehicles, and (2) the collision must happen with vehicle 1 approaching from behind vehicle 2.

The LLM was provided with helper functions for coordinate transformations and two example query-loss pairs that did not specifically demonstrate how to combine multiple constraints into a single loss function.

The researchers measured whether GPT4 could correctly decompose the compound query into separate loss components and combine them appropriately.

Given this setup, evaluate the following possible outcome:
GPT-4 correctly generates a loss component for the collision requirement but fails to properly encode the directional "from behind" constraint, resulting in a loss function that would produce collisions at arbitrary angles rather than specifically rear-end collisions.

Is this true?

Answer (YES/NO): NO